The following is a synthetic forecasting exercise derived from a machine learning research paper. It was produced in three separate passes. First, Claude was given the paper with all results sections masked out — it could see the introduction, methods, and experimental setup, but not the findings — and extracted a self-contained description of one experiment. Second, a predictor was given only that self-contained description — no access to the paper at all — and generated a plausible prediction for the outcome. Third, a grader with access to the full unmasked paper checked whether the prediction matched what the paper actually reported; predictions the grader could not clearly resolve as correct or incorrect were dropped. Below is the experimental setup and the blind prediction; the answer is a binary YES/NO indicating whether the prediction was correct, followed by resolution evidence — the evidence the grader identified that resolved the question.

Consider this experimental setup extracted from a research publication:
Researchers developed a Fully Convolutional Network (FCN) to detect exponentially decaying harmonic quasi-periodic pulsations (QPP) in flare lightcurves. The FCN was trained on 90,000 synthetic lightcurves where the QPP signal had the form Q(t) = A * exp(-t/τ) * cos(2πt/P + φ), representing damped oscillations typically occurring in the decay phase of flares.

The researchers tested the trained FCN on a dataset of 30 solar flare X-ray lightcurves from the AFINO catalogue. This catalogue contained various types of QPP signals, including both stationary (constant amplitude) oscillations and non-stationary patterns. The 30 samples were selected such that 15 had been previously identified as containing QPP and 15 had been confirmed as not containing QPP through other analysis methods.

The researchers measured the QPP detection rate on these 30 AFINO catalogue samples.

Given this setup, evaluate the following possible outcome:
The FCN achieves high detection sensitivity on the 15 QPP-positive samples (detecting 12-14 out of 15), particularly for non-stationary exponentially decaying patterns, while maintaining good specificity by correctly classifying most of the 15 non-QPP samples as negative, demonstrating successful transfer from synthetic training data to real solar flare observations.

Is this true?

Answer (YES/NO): NO